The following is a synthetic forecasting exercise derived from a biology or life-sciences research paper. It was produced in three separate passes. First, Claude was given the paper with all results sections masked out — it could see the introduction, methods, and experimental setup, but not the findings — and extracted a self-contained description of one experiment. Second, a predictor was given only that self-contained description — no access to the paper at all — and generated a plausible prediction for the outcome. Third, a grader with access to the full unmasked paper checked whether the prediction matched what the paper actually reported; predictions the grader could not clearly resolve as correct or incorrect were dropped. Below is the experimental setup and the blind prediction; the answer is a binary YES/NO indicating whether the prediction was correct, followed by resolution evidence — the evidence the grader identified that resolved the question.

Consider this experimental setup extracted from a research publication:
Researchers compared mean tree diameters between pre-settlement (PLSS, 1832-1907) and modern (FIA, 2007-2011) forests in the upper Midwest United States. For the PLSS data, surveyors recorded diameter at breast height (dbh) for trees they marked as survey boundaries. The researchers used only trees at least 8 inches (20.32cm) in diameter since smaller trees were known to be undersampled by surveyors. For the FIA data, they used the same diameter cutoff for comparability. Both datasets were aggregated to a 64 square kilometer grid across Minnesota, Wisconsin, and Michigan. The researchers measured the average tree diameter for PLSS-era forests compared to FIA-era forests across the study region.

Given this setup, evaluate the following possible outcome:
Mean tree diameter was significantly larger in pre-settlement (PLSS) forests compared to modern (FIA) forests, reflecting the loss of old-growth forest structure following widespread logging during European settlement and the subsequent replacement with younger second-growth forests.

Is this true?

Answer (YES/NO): NO